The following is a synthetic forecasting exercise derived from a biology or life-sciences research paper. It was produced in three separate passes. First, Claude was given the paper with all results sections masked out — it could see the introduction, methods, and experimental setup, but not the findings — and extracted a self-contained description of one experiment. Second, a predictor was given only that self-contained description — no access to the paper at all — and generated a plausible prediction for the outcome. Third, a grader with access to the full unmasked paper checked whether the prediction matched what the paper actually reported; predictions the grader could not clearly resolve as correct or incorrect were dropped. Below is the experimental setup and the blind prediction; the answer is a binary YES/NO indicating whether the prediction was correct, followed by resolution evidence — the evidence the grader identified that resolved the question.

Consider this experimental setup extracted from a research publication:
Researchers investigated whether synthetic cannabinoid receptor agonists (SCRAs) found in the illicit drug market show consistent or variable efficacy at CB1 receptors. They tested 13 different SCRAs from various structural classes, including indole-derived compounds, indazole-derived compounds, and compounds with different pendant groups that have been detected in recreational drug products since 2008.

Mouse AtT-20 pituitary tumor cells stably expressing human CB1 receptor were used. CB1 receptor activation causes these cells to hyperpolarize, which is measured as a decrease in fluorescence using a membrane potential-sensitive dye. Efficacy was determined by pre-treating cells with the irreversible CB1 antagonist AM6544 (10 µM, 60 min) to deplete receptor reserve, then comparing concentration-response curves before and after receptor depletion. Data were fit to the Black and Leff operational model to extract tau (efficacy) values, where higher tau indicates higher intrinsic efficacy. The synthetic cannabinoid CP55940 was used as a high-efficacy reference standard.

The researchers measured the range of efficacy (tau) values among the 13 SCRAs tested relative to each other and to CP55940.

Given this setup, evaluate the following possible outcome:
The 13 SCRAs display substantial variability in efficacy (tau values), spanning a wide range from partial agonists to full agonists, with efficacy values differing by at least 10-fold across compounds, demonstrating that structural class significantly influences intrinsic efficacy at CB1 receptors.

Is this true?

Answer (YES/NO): NO